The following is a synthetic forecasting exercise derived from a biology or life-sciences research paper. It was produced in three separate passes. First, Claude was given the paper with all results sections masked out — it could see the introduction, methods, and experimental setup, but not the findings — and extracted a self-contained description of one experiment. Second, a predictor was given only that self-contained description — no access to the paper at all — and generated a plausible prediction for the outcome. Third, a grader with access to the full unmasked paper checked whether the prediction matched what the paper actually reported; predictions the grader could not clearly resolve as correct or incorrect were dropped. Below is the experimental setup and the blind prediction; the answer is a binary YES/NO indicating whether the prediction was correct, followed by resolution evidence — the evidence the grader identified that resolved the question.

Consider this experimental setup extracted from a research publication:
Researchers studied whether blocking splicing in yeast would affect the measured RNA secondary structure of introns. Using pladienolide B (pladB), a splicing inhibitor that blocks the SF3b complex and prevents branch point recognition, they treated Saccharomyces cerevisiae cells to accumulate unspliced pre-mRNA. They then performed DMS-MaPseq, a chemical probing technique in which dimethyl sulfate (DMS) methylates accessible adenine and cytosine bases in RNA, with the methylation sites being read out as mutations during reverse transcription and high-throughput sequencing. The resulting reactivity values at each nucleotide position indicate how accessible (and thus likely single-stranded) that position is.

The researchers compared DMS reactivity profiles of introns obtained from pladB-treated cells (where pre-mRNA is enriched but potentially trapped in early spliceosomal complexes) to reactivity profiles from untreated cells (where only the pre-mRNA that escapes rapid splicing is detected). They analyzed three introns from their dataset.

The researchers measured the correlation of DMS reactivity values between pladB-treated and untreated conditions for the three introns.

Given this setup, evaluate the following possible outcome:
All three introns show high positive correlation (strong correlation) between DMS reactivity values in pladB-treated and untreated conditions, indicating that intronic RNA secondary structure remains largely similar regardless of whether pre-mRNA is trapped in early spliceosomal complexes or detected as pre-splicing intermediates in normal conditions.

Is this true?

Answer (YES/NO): YES